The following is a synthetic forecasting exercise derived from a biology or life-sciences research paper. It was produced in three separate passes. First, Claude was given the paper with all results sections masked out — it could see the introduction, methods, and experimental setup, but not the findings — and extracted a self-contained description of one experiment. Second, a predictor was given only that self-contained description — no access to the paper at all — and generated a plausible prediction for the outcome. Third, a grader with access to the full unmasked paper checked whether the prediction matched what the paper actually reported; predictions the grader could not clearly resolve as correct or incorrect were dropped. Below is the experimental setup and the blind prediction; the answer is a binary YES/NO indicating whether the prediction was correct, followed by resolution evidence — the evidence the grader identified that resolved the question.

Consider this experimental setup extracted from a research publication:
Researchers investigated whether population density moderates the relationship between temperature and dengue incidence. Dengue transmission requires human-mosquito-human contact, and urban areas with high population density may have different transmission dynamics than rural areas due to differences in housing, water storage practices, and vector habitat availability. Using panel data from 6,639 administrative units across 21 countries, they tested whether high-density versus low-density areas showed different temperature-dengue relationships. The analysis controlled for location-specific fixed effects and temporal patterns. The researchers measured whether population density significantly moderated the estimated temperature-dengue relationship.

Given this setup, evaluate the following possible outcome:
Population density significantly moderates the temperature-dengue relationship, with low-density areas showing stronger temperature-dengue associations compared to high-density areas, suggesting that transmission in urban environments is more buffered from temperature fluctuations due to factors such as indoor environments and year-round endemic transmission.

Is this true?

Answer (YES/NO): NO